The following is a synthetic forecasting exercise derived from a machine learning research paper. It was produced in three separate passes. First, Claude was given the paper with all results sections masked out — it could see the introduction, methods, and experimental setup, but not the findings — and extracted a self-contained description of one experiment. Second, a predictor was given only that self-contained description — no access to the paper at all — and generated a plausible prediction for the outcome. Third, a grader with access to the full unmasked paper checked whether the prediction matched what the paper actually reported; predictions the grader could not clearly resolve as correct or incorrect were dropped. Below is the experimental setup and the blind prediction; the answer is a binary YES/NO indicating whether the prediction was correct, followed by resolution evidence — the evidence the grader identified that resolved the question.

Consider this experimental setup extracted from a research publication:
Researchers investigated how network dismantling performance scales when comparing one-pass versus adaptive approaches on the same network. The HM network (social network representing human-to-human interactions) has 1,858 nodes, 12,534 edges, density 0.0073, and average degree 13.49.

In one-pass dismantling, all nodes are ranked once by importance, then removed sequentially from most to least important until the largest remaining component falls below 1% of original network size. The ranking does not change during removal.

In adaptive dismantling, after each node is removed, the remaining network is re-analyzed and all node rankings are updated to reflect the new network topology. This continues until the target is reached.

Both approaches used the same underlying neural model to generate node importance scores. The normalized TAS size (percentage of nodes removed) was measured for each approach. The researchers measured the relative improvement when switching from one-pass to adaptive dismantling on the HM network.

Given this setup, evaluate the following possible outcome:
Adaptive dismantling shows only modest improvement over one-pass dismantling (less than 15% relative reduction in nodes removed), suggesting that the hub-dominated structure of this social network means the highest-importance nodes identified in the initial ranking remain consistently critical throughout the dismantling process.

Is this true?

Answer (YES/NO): NO